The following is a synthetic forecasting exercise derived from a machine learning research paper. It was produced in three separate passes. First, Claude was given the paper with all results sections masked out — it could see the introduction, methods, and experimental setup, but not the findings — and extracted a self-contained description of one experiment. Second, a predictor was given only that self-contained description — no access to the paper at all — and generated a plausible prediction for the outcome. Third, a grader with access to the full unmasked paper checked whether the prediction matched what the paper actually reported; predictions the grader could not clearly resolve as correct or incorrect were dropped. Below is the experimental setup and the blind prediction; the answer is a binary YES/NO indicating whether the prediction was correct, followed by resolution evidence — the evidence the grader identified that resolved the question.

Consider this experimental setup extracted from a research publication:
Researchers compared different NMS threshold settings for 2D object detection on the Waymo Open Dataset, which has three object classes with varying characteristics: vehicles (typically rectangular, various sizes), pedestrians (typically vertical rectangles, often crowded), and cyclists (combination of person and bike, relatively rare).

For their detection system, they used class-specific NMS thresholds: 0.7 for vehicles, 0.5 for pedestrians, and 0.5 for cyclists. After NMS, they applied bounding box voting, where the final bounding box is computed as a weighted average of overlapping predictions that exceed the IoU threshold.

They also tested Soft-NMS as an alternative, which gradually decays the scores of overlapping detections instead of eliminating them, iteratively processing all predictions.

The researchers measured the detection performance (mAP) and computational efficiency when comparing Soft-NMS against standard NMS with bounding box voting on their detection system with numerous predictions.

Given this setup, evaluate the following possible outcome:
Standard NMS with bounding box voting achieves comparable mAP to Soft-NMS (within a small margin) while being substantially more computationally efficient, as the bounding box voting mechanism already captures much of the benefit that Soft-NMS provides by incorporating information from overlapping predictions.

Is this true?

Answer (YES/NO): YES